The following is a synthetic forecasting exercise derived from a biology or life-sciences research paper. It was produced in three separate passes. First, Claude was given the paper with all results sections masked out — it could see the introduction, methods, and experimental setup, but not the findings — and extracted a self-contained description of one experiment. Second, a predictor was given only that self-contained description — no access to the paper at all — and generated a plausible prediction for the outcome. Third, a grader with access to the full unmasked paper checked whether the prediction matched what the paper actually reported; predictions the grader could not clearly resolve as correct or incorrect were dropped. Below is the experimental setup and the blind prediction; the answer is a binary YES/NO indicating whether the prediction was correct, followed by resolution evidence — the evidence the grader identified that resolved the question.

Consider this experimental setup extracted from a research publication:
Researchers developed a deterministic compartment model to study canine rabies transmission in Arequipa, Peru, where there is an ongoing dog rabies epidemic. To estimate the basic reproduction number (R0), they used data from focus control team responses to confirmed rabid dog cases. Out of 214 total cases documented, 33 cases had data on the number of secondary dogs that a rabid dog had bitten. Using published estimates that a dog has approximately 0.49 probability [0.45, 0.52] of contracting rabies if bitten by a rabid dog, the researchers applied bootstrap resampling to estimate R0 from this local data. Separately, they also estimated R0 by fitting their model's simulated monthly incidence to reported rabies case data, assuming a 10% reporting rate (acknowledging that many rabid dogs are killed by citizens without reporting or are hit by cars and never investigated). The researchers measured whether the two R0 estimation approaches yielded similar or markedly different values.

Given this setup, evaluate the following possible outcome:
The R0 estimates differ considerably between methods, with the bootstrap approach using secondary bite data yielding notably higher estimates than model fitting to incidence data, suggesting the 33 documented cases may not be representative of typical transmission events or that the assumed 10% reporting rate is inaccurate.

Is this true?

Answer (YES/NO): NO